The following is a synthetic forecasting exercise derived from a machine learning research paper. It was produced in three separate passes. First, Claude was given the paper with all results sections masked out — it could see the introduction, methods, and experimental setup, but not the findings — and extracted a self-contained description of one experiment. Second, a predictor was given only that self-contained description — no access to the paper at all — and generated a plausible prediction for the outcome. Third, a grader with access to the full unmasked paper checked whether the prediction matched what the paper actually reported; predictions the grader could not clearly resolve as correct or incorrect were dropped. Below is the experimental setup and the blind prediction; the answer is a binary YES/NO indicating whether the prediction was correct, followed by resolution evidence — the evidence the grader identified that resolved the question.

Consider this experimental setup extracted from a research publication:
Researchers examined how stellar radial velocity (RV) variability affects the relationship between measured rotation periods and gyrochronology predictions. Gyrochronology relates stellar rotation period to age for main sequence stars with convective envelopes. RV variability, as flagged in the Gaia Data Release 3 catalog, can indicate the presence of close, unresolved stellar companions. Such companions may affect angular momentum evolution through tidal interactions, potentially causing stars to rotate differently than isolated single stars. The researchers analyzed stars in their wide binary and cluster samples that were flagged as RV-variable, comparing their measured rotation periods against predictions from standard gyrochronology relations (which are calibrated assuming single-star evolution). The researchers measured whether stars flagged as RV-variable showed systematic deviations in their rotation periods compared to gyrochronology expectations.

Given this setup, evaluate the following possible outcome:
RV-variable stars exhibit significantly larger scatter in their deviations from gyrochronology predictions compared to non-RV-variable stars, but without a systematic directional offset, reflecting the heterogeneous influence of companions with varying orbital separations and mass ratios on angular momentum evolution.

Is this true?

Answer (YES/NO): NO